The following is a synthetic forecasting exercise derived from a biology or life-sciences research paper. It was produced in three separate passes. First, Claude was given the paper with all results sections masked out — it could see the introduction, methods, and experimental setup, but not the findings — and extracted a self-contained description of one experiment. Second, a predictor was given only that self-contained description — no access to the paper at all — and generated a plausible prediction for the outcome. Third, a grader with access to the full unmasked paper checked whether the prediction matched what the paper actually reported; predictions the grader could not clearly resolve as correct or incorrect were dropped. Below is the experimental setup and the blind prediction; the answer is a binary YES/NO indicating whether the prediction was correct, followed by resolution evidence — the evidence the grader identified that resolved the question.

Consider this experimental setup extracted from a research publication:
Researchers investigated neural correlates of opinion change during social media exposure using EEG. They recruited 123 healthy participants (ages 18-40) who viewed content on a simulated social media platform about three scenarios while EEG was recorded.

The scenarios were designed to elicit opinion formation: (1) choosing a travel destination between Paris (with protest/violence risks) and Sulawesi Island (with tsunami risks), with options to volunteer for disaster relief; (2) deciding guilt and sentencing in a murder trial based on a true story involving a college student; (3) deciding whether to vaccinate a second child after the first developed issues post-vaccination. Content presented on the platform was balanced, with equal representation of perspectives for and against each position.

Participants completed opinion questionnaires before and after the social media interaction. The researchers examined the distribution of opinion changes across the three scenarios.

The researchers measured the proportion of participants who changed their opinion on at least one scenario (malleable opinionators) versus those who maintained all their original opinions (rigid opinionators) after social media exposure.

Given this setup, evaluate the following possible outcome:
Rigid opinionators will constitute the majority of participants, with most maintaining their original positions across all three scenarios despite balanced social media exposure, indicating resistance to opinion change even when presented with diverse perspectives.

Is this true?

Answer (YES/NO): YES